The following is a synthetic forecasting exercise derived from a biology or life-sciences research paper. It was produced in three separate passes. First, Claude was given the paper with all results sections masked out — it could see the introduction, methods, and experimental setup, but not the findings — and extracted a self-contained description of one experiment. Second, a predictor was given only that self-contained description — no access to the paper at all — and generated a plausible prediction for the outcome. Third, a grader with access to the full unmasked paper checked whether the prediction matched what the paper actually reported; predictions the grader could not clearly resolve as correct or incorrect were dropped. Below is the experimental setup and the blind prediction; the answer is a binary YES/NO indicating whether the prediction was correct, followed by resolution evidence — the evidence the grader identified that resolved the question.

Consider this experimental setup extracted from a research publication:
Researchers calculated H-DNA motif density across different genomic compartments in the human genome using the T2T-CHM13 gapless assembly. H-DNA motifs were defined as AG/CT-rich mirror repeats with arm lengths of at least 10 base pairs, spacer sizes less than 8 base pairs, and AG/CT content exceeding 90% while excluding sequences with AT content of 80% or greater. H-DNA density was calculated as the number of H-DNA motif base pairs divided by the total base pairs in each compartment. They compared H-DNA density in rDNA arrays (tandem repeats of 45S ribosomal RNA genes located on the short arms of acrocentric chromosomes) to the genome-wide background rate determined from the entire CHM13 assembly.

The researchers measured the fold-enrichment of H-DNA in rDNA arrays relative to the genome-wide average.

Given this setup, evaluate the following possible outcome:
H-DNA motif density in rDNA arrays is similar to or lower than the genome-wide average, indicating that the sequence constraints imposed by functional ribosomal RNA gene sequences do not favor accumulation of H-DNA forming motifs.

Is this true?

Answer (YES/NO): NO